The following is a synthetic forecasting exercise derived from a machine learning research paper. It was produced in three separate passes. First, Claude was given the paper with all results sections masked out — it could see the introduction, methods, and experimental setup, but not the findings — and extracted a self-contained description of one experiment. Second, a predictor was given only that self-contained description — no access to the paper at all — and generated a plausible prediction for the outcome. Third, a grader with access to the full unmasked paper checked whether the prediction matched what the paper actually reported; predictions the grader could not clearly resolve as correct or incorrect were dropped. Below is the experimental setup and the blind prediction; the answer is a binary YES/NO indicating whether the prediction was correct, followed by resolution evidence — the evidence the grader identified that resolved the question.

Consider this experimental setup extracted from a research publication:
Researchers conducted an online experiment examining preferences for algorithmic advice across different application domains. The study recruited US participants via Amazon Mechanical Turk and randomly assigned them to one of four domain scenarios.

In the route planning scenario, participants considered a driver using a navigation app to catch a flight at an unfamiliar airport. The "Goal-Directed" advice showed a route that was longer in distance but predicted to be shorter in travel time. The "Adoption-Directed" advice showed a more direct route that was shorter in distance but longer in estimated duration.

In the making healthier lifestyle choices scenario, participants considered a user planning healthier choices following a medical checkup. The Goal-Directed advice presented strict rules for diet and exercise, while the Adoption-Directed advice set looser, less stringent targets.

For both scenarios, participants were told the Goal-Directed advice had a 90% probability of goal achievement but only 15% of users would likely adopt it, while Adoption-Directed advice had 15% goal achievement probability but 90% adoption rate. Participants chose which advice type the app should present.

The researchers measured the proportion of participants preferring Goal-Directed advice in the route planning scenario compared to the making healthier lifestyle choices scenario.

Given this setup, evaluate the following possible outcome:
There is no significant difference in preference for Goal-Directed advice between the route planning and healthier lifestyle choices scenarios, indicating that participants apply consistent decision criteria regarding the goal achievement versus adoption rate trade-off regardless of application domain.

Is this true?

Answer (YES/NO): NO